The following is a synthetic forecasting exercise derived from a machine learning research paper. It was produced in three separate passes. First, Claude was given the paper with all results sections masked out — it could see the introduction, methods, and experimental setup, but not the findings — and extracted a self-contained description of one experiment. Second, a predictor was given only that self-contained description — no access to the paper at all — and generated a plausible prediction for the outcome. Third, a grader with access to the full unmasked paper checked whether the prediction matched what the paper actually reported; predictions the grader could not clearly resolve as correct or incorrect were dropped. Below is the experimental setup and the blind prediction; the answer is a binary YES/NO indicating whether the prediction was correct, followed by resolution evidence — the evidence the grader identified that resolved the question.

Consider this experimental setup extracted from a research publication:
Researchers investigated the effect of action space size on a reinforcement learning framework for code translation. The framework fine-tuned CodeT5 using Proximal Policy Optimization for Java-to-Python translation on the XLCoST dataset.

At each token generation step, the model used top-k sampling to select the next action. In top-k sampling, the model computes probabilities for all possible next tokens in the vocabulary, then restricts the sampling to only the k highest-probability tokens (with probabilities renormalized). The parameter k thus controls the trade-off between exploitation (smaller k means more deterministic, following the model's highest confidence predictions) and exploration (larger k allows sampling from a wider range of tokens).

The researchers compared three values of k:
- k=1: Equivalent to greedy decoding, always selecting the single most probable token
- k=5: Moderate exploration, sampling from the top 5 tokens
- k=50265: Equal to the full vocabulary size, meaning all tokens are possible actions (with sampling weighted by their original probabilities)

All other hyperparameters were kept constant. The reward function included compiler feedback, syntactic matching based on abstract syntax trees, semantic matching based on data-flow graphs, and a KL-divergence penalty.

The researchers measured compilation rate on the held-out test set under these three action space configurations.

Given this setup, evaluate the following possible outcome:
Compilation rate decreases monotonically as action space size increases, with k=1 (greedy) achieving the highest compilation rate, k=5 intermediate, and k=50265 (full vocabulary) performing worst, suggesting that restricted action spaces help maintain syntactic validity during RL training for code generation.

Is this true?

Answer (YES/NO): NO